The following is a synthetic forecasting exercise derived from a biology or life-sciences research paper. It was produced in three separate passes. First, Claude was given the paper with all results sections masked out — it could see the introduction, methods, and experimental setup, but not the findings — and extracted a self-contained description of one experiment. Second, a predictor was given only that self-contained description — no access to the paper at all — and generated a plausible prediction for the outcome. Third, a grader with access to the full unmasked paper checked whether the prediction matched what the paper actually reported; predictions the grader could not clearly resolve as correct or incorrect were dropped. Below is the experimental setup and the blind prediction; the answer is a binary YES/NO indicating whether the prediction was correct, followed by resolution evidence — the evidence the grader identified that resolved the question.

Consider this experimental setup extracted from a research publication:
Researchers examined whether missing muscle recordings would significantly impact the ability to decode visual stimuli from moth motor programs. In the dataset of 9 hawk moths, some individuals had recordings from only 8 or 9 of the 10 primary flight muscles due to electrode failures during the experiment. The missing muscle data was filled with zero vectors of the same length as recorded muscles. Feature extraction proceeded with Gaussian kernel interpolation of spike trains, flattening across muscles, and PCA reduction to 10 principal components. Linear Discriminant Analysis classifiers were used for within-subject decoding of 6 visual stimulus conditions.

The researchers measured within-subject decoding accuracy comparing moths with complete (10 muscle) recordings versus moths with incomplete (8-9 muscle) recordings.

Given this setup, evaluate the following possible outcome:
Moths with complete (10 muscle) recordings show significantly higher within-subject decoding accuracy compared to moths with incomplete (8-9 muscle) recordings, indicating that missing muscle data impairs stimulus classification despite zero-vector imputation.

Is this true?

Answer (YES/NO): NO